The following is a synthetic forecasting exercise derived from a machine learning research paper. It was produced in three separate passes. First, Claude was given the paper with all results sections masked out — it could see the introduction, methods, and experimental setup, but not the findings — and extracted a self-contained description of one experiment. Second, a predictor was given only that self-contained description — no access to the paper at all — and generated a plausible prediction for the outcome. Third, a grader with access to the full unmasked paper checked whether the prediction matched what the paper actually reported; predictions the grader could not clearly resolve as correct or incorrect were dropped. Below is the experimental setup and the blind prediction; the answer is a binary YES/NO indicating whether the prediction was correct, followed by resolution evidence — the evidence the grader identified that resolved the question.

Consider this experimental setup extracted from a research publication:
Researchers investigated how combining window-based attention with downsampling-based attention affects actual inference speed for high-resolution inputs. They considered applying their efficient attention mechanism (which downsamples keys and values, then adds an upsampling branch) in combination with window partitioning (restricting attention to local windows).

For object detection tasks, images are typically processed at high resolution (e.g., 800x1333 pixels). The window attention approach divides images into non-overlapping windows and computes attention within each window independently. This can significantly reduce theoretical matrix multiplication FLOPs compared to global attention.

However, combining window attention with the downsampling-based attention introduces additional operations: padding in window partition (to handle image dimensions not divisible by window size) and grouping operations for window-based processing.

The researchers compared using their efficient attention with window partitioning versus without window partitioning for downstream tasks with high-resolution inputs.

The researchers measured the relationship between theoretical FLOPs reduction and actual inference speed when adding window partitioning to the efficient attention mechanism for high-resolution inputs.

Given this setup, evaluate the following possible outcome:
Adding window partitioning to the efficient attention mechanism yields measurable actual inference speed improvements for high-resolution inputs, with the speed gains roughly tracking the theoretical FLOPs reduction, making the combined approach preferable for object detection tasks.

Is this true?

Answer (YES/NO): NO